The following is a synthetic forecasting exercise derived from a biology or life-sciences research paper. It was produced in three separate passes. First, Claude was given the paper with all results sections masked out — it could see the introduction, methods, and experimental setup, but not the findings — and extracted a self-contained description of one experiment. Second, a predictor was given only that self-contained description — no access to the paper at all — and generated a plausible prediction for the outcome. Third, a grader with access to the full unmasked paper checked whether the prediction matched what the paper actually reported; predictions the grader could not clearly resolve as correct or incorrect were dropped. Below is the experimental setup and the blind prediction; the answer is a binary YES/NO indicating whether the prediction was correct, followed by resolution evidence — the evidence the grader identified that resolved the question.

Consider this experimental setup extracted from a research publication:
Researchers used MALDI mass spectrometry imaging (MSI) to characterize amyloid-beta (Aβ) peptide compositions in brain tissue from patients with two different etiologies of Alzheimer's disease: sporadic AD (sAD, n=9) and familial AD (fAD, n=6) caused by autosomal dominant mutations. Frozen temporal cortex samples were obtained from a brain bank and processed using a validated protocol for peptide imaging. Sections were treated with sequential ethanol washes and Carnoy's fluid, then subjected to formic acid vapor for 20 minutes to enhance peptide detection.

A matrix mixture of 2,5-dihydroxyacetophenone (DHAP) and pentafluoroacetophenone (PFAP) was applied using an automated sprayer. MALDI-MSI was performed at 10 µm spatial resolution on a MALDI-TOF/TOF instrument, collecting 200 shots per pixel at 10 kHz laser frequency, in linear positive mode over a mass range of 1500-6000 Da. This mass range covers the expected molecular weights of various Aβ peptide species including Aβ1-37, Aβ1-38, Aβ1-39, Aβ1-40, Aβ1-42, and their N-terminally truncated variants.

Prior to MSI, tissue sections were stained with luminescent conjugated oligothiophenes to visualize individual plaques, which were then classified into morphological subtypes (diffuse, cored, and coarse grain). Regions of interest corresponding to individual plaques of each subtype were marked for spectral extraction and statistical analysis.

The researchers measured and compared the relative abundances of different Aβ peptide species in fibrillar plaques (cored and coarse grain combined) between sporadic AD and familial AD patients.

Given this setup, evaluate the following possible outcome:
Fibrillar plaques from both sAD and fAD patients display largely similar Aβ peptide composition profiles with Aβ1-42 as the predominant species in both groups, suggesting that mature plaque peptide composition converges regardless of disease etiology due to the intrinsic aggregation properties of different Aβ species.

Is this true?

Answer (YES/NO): NO